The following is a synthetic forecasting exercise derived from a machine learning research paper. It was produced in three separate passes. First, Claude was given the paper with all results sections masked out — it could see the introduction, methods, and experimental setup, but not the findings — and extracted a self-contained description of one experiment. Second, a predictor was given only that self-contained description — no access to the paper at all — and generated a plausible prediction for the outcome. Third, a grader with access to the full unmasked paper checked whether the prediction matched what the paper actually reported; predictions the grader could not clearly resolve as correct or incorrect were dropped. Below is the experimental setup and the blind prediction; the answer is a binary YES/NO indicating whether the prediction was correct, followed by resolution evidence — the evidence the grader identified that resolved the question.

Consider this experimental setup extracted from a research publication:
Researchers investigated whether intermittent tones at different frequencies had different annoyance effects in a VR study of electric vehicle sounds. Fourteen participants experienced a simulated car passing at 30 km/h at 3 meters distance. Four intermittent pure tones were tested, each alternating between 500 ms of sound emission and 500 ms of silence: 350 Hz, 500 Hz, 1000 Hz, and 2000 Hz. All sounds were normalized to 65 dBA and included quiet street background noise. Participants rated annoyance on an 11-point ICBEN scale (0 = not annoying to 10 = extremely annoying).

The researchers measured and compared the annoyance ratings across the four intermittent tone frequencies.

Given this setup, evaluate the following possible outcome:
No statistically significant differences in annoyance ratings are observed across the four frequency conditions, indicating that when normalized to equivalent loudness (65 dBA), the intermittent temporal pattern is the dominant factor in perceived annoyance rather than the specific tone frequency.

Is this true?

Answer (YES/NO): NO